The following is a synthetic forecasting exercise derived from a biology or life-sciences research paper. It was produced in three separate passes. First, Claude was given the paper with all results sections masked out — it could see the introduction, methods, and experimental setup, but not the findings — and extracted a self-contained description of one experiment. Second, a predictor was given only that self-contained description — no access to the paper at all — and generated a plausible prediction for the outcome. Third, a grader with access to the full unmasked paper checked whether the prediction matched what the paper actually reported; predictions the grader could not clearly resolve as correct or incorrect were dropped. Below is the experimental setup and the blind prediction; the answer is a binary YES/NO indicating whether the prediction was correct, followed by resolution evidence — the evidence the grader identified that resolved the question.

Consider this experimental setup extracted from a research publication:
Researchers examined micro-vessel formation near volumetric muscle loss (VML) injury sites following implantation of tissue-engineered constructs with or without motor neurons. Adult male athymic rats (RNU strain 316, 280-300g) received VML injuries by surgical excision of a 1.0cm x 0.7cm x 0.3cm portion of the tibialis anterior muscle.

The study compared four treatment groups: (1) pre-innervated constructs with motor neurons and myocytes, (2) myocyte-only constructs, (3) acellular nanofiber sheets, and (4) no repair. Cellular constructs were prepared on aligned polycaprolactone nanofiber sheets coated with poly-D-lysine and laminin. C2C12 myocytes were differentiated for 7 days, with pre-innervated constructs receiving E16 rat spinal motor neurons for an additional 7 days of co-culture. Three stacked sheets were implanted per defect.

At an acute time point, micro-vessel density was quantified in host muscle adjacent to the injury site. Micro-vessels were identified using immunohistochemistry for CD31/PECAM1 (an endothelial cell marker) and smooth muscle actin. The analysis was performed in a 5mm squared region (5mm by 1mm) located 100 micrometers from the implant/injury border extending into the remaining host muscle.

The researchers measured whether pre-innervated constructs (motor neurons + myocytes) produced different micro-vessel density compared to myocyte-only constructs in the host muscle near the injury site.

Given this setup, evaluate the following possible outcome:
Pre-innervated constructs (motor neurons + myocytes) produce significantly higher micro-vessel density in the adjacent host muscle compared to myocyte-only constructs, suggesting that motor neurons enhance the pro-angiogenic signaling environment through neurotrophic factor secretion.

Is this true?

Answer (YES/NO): YES